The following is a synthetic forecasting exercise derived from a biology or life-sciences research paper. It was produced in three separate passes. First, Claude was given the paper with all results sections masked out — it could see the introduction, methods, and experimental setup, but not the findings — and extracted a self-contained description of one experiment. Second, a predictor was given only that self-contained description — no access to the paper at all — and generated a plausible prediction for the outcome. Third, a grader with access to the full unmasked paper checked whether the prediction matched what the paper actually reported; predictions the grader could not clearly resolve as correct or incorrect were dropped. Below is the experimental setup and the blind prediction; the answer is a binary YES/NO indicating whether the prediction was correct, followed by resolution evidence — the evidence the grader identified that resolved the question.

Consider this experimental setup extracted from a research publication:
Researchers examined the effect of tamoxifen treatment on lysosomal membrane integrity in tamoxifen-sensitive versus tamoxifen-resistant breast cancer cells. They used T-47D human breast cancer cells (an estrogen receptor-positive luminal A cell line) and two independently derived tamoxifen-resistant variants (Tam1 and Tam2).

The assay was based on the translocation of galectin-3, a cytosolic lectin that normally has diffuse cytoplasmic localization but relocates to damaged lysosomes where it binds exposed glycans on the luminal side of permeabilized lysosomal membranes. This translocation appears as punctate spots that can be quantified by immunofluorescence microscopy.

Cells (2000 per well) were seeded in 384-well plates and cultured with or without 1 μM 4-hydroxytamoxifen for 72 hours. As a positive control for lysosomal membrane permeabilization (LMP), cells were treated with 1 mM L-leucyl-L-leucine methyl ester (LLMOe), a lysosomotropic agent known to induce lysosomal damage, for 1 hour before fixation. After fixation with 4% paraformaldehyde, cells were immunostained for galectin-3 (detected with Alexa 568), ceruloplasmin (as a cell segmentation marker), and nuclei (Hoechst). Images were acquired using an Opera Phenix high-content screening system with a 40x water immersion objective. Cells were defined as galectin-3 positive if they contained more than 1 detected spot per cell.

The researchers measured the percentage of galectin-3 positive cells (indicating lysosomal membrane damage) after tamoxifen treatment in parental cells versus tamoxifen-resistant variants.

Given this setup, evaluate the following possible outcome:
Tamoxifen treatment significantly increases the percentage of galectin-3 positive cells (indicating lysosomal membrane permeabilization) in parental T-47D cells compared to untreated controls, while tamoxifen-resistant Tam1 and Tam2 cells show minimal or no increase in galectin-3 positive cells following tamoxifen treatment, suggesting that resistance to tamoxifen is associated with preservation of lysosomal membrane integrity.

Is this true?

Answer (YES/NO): NO